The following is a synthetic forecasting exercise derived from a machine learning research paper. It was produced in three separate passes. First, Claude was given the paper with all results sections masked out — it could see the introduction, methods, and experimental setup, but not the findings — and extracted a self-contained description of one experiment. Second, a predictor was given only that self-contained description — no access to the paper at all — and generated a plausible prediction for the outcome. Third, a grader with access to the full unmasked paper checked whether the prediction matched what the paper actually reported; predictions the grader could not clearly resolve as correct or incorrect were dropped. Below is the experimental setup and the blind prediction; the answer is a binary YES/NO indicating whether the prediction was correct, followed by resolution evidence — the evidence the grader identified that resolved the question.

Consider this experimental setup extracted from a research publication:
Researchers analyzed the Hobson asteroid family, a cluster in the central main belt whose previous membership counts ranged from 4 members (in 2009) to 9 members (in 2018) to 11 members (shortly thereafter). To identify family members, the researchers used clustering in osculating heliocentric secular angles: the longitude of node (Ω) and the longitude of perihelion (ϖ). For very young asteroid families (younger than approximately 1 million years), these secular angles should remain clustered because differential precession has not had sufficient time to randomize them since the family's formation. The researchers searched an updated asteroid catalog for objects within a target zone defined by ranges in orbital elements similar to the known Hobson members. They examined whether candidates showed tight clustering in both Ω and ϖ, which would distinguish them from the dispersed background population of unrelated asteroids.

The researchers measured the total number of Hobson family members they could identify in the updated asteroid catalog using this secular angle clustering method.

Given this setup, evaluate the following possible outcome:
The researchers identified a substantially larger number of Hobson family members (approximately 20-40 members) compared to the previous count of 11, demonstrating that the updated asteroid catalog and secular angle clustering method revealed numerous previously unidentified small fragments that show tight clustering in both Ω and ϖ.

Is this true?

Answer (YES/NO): NO